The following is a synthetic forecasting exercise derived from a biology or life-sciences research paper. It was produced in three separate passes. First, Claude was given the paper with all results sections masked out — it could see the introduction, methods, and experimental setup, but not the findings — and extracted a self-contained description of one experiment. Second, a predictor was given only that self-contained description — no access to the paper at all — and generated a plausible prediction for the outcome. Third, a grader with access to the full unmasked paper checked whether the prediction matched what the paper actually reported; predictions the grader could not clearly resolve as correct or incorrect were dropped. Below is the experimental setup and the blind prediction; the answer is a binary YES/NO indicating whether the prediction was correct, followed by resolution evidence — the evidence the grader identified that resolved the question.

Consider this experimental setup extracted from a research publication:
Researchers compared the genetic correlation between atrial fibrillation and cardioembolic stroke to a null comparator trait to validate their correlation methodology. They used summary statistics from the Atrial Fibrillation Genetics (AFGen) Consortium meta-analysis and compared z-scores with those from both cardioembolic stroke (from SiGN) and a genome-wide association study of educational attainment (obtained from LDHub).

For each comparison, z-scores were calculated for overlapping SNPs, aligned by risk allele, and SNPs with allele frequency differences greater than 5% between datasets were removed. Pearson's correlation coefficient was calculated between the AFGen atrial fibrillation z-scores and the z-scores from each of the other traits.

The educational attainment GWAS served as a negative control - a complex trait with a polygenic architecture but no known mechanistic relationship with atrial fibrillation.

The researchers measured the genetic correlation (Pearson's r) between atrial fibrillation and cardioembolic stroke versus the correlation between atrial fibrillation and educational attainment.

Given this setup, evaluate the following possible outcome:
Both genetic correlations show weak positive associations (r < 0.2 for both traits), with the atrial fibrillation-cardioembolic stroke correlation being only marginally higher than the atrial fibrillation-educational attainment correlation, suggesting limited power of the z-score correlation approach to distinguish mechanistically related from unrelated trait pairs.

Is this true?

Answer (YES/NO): NO